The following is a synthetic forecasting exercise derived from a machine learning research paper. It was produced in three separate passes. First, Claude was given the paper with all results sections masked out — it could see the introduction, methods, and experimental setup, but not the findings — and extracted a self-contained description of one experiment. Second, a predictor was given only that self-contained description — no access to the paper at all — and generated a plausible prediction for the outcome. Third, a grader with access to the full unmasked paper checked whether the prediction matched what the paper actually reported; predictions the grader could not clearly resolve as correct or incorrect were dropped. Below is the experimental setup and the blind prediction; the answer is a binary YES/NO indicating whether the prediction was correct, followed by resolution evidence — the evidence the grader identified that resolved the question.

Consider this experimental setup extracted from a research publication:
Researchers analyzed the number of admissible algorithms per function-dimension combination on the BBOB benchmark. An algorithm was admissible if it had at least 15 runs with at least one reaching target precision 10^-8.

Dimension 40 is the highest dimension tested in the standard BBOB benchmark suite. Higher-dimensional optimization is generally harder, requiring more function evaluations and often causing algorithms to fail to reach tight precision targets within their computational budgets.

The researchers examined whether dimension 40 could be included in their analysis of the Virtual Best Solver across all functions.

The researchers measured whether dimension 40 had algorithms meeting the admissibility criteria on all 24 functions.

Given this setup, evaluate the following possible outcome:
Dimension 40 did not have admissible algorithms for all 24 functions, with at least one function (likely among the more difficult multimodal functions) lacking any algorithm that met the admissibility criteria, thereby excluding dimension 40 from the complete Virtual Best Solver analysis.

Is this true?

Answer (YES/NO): YES